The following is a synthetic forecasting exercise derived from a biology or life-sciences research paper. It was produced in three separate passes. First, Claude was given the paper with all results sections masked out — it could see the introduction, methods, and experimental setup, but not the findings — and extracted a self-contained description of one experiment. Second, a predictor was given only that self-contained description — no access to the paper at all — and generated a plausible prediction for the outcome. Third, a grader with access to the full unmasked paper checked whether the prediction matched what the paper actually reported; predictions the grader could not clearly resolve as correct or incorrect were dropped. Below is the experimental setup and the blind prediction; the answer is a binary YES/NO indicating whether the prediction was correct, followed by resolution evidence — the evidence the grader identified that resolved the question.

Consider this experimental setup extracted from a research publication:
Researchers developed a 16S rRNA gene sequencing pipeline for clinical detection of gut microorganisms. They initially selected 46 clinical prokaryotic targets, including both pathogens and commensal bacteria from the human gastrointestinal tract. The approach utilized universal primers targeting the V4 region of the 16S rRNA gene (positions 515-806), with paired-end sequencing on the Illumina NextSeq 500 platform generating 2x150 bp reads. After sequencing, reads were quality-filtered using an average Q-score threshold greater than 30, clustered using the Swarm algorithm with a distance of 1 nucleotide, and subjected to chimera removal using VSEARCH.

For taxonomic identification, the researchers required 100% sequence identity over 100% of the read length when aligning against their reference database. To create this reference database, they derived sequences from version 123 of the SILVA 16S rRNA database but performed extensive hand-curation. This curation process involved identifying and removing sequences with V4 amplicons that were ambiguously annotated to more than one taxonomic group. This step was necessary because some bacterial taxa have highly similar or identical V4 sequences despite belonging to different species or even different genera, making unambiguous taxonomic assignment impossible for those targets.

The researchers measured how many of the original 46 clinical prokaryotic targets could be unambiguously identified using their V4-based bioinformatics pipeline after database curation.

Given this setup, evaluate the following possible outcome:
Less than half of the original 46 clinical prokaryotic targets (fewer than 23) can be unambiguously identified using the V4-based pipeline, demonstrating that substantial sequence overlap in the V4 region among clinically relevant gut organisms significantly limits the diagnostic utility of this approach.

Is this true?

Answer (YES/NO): NO